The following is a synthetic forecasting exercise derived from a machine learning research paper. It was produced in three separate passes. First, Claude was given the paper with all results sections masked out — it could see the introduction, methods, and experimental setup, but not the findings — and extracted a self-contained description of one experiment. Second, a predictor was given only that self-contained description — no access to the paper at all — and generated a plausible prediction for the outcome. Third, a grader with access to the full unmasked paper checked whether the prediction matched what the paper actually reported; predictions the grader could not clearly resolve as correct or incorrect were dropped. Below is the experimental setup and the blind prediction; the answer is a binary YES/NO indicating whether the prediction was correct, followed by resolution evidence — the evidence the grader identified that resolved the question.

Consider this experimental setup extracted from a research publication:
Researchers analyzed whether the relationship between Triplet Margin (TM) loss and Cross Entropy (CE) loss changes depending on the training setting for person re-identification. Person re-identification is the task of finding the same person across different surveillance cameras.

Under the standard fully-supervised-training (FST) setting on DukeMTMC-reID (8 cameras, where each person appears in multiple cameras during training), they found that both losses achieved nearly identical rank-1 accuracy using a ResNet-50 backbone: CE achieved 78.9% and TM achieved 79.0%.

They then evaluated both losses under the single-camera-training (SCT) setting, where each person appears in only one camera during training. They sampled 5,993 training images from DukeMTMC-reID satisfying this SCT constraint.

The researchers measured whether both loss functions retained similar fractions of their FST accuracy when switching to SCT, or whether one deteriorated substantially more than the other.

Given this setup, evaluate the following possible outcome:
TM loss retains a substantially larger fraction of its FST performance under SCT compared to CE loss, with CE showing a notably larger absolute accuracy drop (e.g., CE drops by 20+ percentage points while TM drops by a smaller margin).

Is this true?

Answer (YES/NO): NO